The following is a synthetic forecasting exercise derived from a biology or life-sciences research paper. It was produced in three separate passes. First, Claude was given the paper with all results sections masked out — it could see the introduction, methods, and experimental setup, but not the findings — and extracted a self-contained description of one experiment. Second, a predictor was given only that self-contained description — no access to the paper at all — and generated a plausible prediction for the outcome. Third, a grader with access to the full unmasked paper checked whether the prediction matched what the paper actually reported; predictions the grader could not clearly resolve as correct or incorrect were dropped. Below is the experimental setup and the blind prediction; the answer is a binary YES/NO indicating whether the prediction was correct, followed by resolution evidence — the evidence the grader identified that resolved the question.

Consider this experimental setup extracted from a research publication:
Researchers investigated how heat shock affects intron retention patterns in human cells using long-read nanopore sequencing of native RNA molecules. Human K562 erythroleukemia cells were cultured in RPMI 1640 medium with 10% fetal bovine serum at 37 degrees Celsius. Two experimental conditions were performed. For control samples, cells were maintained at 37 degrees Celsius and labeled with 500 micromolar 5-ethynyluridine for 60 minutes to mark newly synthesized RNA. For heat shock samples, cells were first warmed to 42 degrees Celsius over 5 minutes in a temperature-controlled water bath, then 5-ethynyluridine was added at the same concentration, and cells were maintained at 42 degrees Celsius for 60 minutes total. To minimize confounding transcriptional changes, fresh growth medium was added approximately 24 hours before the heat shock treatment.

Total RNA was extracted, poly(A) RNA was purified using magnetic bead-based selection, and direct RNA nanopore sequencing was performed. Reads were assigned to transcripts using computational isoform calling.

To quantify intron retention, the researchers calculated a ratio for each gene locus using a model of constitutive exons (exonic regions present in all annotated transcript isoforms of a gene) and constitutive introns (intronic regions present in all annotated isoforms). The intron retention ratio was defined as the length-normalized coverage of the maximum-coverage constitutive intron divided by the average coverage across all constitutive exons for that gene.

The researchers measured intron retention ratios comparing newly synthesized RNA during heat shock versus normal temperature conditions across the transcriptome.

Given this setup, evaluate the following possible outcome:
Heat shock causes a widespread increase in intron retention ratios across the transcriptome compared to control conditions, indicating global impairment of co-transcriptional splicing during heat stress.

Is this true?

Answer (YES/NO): YES